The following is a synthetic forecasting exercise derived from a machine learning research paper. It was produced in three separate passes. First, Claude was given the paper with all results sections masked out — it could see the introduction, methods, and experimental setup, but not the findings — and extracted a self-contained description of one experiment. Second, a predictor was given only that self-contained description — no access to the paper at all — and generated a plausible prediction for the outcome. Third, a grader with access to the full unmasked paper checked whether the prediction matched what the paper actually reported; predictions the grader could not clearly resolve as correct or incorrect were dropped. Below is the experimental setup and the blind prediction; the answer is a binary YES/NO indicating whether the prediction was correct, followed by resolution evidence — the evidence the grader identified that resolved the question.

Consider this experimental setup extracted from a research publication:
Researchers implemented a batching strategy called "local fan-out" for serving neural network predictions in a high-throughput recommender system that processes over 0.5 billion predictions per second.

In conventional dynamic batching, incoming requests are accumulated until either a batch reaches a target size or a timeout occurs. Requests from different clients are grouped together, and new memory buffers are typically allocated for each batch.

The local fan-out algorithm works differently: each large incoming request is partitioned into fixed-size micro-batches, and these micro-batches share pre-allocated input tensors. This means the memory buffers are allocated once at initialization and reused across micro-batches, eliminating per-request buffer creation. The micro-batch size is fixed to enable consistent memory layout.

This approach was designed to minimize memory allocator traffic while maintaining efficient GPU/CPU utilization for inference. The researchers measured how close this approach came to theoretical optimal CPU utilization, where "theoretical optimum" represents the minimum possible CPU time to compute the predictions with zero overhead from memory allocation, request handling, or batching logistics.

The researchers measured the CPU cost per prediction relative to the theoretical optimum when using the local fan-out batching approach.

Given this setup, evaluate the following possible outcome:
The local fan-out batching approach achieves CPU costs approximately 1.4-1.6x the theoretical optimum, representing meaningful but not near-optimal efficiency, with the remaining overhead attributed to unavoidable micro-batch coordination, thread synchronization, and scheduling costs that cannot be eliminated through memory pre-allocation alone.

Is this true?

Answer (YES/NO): NO